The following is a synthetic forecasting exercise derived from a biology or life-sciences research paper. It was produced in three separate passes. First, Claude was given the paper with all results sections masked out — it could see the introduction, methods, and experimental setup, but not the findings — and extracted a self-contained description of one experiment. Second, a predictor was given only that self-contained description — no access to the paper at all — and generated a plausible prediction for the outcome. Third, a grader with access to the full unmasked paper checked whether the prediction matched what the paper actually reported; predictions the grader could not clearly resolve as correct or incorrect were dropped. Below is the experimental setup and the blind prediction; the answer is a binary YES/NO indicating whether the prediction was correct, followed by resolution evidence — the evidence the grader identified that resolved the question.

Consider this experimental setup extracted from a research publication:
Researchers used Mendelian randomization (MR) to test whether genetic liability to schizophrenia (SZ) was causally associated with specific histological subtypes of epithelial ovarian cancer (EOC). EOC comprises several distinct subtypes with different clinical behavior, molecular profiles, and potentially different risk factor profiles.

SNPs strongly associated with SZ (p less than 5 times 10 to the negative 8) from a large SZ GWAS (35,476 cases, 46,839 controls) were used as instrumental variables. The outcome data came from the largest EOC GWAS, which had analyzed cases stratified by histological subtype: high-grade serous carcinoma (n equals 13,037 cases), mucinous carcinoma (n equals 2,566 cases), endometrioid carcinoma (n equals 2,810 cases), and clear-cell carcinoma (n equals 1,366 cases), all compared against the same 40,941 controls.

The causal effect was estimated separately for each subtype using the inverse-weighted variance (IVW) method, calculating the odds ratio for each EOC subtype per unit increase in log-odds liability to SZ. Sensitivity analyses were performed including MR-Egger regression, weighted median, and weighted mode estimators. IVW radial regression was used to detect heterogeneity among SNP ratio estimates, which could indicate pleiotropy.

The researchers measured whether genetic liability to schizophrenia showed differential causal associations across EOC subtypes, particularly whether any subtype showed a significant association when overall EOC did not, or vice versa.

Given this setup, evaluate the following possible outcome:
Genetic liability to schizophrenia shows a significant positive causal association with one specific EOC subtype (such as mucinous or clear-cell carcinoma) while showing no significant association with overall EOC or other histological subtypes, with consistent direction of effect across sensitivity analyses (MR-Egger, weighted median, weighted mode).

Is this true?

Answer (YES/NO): NO